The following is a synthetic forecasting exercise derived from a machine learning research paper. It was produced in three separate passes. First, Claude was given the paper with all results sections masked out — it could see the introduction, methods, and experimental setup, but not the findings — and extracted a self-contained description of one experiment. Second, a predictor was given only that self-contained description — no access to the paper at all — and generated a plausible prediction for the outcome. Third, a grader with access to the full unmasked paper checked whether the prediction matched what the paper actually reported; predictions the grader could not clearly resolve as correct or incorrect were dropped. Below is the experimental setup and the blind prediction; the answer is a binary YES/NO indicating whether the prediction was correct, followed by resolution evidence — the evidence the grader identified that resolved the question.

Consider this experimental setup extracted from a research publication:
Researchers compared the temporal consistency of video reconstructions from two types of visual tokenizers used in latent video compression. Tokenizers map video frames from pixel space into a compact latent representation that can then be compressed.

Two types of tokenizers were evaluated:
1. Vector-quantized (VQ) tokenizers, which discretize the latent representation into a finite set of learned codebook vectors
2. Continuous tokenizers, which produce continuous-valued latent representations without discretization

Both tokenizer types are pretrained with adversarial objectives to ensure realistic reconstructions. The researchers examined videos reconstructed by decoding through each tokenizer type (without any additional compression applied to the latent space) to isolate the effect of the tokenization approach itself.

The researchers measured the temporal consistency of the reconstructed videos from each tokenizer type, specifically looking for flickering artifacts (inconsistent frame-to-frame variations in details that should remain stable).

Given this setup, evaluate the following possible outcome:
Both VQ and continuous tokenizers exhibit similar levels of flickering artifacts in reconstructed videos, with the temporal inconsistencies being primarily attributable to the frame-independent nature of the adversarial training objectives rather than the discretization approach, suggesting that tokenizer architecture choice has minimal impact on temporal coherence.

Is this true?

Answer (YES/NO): NO